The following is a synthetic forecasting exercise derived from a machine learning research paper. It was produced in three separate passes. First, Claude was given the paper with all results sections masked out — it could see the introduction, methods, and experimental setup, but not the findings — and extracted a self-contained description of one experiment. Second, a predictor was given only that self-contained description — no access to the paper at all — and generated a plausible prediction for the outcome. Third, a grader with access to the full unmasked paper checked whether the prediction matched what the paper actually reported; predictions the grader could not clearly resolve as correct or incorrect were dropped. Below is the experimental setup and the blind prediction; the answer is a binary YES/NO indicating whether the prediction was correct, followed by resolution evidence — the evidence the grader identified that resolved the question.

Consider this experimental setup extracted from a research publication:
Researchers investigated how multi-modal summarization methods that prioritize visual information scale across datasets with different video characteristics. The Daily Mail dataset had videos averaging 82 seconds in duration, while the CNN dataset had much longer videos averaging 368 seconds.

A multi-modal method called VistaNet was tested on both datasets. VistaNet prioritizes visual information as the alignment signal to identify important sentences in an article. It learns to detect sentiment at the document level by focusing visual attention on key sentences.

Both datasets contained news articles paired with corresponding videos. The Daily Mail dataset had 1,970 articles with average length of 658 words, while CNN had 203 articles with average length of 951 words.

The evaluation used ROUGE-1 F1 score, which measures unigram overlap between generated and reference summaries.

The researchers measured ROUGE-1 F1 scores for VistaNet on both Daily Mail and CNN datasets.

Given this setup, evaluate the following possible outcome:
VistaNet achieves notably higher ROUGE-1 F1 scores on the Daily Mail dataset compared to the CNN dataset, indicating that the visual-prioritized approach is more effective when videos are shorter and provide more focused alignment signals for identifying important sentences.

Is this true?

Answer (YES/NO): YES